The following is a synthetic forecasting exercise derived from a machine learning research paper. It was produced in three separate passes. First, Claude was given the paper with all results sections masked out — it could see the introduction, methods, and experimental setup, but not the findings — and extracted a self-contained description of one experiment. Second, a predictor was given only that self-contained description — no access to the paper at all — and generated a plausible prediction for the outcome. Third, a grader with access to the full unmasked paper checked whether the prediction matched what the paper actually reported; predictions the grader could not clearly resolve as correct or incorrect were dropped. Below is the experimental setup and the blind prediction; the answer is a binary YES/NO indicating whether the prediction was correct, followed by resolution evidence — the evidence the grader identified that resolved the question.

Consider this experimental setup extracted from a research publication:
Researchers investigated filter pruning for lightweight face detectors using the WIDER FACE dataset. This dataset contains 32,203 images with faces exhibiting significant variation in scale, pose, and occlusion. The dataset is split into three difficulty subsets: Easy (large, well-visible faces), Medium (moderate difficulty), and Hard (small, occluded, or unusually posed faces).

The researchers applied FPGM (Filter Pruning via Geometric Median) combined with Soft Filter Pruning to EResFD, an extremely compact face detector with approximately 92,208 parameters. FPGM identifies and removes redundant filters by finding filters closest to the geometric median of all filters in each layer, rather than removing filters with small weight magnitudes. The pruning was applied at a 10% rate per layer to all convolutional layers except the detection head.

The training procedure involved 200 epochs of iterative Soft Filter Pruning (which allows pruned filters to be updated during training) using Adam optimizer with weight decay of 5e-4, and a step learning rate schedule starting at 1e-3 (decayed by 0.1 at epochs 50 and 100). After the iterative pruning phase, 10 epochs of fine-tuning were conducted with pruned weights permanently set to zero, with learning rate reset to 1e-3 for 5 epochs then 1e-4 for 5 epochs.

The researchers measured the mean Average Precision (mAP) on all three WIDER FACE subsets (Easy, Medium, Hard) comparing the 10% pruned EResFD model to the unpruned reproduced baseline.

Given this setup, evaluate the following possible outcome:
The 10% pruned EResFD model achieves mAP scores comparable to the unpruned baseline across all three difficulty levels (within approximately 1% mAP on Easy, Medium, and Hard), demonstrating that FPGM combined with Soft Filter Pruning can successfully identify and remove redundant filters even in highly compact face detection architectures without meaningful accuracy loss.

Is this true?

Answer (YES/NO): YES